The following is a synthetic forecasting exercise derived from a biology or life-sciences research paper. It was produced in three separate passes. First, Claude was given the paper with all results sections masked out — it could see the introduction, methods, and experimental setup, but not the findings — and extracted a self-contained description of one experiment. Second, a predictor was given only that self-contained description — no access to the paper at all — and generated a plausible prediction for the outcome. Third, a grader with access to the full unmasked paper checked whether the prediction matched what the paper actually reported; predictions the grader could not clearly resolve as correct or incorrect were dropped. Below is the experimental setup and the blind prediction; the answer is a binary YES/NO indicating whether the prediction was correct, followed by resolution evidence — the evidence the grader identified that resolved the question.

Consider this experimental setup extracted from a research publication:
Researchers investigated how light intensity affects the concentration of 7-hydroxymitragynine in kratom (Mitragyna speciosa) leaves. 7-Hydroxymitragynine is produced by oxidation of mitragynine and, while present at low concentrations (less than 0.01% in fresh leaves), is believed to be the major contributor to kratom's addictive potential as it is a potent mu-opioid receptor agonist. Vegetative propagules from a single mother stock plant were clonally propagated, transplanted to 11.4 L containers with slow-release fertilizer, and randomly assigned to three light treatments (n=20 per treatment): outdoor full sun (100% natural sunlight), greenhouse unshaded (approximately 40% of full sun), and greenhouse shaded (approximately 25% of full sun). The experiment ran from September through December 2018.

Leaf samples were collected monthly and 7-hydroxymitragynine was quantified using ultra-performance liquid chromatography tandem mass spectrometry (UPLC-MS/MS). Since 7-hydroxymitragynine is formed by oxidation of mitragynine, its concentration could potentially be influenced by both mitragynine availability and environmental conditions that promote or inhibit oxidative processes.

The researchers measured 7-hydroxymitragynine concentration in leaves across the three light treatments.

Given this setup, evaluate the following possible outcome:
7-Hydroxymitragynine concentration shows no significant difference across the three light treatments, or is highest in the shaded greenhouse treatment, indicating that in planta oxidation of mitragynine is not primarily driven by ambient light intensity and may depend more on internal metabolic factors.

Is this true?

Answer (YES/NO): NO